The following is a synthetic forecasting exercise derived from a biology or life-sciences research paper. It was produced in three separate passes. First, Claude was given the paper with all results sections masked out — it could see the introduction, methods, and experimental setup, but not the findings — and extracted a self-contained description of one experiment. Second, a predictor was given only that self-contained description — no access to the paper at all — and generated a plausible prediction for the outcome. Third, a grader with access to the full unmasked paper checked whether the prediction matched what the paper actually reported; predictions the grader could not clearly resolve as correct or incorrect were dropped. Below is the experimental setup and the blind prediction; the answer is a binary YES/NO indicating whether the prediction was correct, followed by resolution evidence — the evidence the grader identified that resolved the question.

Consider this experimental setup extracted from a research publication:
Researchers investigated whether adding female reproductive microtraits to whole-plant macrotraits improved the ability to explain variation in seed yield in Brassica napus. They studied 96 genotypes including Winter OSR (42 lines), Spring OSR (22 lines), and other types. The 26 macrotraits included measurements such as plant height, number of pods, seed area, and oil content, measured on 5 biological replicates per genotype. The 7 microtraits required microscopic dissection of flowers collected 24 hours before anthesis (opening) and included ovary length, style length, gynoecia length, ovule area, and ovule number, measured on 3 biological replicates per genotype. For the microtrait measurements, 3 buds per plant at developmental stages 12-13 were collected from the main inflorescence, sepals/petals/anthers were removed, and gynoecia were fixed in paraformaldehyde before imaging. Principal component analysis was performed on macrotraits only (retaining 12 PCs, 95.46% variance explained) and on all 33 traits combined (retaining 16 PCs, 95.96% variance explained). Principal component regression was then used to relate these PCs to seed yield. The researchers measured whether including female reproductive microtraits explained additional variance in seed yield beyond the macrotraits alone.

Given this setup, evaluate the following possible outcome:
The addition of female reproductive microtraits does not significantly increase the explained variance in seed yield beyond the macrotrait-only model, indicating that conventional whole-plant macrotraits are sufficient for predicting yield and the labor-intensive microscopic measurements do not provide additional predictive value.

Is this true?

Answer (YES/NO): NO